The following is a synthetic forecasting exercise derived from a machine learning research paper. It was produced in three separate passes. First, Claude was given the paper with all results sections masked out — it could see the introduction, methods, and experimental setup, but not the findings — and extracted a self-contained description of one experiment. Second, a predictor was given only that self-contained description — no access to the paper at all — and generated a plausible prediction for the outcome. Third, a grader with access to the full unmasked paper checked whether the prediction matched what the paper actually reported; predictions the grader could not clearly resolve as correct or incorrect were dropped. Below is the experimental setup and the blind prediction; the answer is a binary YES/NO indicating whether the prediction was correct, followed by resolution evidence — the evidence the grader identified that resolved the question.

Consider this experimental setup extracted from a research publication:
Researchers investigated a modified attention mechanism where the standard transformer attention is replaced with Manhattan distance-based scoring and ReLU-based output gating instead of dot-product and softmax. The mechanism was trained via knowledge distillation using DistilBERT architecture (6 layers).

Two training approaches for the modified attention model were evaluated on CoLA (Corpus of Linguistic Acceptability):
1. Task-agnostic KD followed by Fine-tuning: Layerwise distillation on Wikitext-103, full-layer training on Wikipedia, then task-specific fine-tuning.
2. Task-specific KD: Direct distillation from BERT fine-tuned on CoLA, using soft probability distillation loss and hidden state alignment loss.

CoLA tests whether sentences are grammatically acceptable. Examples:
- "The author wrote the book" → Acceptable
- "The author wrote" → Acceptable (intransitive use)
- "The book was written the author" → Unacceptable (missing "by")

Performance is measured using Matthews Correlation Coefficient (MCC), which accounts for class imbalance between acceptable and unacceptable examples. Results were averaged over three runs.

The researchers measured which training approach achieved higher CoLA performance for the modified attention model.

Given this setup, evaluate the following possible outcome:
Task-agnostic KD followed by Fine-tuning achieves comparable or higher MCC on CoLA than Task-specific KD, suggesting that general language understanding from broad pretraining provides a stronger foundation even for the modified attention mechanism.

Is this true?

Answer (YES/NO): NO